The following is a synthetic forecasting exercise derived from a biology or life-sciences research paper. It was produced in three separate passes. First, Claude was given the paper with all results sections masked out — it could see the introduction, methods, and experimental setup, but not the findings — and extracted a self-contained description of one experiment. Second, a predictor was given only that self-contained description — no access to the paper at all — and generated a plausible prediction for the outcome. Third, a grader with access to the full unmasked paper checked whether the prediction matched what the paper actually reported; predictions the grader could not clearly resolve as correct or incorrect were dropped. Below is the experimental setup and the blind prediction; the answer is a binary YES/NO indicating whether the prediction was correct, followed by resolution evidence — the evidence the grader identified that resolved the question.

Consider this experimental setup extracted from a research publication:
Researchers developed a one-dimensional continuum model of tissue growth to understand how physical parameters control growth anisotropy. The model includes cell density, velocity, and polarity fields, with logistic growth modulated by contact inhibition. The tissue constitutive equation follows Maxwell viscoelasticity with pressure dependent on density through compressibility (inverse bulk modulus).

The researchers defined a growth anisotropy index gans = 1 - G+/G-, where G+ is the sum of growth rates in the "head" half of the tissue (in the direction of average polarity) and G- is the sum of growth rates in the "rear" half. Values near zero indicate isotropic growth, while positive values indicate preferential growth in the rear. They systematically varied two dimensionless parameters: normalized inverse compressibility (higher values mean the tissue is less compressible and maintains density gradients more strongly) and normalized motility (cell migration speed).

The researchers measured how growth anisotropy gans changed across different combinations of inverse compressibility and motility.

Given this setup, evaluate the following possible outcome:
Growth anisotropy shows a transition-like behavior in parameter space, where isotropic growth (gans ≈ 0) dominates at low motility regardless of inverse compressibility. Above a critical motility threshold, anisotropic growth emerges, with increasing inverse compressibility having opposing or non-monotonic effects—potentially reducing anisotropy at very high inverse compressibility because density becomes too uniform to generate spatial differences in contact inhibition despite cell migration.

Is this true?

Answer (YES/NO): NO